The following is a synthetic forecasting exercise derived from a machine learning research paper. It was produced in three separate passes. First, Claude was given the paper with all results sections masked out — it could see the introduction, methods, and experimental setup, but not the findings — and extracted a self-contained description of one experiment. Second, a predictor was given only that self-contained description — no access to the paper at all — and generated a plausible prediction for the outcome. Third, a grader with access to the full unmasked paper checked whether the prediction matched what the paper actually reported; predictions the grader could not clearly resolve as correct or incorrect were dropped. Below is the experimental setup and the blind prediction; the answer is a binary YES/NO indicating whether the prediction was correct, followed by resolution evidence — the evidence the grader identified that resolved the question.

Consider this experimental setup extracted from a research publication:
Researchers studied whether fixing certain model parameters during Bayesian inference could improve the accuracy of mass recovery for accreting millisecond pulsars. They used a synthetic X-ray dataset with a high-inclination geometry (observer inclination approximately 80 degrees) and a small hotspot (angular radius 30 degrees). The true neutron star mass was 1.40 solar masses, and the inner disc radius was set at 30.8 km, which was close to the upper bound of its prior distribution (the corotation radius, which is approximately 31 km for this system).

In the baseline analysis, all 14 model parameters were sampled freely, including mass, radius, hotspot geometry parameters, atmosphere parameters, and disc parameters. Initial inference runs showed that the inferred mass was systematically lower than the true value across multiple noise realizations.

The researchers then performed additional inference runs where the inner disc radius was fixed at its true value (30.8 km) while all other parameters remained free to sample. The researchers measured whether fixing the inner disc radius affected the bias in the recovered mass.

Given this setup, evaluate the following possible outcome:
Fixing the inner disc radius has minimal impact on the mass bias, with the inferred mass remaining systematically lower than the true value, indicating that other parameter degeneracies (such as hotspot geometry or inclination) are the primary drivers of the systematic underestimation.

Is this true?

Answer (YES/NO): NO